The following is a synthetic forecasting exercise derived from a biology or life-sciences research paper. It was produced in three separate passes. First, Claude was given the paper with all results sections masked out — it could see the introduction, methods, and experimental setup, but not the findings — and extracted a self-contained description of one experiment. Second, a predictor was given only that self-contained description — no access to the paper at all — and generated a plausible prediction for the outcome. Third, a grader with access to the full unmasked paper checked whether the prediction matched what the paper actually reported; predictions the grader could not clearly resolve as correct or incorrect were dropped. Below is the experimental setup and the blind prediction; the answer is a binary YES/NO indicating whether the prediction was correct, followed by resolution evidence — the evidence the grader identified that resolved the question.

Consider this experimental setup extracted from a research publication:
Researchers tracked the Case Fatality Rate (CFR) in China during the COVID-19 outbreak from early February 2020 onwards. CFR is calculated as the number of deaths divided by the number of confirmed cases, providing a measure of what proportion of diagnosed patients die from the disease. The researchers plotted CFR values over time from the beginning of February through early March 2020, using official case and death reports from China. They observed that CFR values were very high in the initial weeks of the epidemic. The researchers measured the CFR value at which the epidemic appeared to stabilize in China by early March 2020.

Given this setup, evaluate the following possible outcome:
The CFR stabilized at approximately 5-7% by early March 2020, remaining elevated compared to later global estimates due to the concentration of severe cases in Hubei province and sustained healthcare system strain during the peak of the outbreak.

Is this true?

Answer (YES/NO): YES